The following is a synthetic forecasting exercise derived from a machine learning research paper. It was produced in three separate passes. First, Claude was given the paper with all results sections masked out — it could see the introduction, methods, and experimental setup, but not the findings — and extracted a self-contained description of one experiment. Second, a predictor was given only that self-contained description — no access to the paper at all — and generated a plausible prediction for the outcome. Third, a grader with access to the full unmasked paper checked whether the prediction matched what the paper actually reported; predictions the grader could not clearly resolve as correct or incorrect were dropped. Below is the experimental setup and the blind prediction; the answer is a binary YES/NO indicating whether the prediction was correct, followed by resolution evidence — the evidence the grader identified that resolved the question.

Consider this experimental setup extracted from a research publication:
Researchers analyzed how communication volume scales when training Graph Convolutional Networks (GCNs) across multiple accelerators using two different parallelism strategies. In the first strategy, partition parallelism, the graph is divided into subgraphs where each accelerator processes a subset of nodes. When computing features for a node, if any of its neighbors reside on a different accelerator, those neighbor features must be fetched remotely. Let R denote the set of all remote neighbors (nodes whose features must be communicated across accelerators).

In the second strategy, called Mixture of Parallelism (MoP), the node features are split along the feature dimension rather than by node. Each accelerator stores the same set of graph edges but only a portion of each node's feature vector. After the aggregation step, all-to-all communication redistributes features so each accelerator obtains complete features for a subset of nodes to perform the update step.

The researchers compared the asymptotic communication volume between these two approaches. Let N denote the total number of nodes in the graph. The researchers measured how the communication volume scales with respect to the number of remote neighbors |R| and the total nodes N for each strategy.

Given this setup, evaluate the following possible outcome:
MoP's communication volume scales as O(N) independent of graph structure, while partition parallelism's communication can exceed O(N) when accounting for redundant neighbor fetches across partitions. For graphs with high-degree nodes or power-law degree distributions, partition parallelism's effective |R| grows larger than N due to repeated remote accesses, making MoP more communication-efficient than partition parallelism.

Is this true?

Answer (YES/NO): NO